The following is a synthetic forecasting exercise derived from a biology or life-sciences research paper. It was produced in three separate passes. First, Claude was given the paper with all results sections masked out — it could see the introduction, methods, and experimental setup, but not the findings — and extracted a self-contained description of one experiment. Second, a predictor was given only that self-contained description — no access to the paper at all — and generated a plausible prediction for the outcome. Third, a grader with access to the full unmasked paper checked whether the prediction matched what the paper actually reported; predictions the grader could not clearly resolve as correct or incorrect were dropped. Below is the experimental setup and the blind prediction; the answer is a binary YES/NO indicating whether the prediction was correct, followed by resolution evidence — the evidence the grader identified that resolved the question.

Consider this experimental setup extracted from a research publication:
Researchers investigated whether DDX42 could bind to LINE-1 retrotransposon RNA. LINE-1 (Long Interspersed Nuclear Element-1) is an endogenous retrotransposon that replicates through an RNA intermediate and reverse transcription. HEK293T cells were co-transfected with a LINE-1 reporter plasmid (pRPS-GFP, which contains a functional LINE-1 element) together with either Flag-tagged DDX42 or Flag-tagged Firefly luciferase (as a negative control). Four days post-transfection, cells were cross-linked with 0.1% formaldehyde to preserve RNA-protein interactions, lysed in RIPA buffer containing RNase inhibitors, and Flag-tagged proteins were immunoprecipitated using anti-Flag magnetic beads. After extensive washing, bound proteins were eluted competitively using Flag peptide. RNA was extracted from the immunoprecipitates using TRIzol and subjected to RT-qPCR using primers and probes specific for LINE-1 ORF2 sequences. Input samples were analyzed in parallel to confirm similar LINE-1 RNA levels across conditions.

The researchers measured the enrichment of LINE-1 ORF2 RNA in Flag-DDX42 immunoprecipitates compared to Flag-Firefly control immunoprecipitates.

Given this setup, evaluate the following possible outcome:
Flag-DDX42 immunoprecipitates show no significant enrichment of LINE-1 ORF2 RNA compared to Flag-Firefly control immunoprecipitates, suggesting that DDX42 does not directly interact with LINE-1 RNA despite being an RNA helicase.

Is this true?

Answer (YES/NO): NO